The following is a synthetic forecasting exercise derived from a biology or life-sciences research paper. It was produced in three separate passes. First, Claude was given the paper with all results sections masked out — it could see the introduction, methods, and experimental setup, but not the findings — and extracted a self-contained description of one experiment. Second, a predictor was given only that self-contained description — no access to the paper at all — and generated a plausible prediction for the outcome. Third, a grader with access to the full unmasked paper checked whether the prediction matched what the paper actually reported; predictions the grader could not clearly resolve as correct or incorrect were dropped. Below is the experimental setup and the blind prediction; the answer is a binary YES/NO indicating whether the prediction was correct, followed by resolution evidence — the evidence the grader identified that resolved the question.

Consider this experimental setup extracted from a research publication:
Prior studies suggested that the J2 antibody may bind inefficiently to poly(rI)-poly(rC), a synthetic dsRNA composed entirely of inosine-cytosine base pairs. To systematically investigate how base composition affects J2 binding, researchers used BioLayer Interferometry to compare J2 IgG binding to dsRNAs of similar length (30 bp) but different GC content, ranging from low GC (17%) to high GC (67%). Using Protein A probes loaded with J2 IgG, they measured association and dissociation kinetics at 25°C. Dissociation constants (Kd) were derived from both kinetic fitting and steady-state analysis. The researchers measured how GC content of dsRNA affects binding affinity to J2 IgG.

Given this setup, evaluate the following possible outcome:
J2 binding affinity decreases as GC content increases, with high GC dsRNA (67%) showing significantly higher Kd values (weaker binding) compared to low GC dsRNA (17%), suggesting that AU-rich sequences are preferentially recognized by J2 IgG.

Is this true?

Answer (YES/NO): NO